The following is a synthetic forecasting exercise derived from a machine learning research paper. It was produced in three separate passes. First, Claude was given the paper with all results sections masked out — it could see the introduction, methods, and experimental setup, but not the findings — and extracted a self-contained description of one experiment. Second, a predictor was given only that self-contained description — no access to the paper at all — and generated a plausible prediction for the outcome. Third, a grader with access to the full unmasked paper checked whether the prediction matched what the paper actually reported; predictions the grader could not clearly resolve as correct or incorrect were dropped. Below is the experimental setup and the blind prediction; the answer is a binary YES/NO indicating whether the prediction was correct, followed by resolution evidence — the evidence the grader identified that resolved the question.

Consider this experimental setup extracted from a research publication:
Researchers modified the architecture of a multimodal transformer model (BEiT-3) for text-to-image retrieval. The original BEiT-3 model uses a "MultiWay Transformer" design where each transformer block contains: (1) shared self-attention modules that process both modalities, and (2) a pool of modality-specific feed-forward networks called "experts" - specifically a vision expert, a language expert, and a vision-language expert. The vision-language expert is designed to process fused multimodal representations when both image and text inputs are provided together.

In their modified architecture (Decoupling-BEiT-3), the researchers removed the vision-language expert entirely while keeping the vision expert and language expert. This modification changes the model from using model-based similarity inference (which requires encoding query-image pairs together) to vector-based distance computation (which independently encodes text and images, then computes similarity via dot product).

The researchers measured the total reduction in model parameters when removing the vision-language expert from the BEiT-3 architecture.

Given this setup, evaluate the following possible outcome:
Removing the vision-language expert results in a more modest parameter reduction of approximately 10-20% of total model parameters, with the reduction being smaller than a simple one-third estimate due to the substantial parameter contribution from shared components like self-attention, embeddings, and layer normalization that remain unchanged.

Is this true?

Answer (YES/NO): NO